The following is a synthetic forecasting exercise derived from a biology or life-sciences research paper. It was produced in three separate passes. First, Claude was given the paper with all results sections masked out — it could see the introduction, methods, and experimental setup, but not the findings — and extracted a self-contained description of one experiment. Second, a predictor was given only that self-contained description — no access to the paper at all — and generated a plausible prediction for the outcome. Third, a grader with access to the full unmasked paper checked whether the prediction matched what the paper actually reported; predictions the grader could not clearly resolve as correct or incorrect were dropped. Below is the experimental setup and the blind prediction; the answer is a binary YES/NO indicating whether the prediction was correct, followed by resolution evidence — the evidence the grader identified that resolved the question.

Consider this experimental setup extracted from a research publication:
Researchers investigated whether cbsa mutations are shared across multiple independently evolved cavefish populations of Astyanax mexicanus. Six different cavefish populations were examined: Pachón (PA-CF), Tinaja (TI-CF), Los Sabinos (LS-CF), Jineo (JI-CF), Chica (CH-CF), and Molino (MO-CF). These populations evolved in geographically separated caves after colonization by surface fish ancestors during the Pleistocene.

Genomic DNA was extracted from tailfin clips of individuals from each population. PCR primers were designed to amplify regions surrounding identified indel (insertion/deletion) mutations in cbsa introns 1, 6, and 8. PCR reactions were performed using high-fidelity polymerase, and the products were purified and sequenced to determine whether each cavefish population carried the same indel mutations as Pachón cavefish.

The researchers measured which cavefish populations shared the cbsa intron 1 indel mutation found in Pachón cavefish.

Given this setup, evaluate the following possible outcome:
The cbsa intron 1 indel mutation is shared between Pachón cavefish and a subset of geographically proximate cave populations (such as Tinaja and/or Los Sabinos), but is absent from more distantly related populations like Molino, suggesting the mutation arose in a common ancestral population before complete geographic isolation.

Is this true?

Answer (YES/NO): NO